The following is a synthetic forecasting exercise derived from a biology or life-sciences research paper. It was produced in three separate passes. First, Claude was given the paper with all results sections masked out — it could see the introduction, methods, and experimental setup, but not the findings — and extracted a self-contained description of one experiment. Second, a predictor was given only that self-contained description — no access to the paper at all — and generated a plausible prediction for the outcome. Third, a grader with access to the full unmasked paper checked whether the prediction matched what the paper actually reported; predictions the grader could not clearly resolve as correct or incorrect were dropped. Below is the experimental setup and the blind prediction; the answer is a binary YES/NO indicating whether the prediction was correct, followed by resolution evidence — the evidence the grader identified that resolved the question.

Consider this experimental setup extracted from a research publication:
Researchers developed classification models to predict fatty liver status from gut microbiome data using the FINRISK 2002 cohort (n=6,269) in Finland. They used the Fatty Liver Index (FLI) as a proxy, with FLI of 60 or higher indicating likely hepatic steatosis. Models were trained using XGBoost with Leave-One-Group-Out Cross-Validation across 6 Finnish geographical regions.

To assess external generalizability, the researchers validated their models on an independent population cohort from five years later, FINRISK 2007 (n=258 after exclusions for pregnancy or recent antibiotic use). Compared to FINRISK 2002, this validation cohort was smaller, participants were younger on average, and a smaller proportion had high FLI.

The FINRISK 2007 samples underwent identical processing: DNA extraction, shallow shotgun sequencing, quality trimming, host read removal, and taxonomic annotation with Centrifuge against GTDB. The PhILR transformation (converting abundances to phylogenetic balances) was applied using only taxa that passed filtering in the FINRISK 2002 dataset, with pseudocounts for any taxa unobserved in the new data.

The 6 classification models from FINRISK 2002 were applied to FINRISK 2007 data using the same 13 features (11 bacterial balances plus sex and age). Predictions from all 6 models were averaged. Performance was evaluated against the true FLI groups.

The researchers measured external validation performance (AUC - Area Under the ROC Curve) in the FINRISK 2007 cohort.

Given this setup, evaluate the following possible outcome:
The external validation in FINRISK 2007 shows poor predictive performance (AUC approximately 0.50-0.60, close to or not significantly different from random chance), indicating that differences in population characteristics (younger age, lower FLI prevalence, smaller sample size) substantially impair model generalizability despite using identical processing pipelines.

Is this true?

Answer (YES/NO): NO